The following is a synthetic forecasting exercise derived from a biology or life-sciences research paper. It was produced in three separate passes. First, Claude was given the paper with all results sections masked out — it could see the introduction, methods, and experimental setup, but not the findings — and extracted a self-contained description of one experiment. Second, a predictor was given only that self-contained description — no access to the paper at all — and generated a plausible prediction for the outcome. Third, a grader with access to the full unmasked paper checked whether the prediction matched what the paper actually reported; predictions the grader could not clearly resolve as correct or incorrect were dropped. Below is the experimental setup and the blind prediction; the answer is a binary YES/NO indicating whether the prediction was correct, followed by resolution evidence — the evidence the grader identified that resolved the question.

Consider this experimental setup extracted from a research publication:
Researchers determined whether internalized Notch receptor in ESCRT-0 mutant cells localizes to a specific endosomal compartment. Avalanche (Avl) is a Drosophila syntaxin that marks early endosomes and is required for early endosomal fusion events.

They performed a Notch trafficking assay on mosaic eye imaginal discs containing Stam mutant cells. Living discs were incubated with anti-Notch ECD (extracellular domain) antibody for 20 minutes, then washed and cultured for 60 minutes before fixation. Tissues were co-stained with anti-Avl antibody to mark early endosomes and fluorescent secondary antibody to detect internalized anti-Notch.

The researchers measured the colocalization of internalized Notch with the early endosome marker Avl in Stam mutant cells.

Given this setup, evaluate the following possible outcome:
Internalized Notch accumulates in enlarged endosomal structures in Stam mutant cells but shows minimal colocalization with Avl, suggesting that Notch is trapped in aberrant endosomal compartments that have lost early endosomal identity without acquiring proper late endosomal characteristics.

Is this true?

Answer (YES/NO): NO